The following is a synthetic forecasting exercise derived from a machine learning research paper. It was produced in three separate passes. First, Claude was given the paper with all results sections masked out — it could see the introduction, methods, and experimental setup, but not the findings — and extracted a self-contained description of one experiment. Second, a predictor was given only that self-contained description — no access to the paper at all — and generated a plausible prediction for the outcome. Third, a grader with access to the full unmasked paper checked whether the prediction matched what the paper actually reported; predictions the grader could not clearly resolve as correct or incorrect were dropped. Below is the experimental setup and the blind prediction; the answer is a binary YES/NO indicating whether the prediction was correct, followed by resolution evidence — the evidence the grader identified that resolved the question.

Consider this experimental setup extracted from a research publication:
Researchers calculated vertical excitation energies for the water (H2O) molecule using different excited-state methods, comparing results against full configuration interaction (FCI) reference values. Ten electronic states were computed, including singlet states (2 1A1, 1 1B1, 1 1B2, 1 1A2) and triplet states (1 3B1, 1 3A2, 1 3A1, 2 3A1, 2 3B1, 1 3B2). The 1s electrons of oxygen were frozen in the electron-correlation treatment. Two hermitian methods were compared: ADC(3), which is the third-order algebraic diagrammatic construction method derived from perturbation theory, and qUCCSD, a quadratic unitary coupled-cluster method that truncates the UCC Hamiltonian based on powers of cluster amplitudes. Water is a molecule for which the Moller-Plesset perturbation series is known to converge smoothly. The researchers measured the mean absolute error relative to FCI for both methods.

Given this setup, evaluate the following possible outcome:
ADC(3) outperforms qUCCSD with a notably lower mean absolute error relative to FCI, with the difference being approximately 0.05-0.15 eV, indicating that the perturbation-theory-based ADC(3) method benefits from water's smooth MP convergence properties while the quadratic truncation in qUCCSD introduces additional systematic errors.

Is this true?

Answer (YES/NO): NO